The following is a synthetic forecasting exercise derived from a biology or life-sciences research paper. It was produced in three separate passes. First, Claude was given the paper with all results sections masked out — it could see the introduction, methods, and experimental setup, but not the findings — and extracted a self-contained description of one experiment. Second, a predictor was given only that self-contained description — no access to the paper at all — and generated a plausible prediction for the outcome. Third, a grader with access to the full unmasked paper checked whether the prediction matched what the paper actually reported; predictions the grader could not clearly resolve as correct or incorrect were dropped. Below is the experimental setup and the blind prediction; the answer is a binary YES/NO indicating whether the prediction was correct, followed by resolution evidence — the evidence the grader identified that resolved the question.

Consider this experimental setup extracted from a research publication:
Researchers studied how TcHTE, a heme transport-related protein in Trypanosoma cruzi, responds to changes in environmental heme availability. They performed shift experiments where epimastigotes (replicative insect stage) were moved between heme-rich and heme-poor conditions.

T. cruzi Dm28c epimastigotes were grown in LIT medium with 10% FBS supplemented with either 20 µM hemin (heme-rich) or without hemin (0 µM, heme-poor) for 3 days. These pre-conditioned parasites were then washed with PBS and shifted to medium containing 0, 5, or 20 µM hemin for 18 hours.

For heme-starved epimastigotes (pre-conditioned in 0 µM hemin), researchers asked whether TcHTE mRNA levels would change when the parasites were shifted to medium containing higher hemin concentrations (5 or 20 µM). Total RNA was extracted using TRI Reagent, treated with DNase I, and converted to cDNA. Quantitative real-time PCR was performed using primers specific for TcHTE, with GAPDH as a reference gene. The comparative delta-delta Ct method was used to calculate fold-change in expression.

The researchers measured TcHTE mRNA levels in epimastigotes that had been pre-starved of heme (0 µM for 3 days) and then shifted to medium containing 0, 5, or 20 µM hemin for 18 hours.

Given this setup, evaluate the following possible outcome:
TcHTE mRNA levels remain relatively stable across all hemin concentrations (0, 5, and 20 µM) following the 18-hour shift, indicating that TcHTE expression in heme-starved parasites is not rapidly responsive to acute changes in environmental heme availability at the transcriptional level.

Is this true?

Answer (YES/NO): NO